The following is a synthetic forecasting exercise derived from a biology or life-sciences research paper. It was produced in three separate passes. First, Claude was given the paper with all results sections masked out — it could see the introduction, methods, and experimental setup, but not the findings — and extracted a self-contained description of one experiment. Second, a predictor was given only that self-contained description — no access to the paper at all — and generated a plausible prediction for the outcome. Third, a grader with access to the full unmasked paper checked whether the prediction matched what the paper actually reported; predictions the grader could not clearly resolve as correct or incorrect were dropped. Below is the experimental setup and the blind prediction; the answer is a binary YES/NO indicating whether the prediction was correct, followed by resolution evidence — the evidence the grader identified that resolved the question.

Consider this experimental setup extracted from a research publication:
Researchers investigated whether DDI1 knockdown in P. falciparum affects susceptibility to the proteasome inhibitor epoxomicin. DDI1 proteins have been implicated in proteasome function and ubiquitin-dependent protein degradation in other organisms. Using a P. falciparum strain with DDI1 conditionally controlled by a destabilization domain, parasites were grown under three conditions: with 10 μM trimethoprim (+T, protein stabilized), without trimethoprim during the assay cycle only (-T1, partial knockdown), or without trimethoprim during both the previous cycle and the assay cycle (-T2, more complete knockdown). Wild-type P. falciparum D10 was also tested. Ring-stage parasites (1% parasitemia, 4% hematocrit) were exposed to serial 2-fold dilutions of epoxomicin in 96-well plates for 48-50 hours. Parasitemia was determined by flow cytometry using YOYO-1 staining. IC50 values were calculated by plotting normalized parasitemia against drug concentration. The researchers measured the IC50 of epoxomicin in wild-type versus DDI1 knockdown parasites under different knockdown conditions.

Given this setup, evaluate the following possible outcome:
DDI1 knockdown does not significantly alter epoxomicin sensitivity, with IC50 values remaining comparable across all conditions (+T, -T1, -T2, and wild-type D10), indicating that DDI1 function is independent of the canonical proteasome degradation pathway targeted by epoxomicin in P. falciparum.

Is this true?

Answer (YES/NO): NO